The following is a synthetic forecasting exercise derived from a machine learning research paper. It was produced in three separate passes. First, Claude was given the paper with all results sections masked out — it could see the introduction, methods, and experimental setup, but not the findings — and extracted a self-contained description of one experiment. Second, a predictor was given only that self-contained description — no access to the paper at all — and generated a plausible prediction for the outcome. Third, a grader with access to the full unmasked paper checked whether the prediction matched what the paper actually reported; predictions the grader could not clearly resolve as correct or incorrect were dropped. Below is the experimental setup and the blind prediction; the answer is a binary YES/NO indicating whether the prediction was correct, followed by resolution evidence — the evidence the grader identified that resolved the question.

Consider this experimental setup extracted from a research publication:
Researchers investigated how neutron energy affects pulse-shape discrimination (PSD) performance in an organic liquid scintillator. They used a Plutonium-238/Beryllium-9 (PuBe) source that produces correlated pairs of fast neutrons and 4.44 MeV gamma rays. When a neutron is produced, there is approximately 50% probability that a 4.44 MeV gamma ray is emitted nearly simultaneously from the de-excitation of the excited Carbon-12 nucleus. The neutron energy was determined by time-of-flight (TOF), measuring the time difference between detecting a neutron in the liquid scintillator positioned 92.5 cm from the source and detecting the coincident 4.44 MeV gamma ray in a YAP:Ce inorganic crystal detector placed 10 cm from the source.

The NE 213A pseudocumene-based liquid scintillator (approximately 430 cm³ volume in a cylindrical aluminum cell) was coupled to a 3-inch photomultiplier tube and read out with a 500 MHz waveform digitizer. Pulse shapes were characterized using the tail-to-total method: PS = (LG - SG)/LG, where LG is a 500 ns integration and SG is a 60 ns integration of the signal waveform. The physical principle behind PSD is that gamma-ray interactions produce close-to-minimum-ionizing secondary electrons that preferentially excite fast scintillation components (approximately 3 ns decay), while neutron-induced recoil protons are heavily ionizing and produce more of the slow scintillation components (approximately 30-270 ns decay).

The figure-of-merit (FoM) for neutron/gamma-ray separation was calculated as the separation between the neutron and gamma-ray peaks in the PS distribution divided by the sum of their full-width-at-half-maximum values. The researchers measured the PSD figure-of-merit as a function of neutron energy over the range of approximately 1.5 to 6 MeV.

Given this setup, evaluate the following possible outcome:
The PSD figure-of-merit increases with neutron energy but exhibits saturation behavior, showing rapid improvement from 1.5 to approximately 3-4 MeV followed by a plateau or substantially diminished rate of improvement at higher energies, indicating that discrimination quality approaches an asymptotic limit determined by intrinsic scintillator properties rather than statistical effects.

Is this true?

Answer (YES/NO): NO